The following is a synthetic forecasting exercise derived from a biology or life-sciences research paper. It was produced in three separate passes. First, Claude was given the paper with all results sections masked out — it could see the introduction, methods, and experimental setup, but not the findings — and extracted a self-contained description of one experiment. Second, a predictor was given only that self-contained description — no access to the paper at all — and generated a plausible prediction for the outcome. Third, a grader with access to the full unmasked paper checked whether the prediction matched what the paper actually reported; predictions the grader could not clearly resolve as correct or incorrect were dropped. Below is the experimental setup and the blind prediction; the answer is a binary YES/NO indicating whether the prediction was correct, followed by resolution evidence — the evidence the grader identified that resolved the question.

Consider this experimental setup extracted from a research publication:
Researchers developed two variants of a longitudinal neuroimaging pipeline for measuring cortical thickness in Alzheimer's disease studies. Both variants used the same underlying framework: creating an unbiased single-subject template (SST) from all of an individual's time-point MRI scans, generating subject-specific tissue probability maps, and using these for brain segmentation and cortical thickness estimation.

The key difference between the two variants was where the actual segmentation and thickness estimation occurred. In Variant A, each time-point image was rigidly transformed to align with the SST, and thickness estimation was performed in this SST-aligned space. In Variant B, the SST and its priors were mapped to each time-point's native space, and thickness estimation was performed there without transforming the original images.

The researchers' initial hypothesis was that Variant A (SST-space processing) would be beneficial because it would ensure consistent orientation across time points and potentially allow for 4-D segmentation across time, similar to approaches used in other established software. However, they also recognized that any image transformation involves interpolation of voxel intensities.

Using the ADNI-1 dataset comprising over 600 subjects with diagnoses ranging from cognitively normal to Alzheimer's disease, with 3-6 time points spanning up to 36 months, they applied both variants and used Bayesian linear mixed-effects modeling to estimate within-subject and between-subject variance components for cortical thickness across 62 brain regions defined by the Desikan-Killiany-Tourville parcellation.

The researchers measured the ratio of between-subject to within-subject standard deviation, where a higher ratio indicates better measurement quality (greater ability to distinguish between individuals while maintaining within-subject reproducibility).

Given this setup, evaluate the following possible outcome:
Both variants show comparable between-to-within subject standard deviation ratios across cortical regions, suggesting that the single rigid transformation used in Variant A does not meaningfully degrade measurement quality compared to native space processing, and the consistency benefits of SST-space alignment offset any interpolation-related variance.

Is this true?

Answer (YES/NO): NO